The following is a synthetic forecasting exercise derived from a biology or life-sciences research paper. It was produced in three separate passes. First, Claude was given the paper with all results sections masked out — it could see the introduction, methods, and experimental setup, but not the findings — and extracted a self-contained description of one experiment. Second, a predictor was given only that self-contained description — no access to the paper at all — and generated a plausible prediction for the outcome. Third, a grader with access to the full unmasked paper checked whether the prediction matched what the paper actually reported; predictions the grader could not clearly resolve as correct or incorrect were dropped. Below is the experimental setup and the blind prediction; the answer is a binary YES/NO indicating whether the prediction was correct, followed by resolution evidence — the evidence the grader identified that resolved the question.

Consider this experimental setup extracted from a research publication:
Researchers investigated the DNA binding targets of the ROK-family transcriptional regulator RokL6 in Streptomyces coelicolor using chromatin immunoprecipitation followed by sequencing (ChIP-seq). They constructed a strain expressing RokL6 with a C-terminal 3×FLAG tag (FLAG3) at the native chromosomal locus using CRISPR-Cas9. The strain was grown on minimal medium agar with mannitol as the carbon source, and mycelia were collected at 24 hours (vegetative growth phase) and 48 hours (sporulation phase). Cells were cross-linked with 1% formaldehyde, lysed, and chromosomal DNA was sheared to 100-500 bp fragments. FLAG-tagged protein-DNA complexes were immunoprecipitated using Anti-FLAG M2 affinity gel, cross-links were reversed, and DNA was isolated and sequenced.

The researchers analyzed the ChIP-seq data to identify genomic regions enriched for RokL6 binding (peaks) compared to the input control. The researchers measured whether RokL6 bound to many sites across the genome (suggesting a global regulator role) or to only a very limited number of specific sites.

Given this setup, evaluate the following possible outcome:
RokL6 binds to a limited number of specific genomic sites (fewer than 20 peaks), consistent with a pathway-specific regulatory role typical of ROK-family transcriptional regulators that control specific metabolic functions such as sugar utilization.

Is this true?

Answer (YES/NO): YES